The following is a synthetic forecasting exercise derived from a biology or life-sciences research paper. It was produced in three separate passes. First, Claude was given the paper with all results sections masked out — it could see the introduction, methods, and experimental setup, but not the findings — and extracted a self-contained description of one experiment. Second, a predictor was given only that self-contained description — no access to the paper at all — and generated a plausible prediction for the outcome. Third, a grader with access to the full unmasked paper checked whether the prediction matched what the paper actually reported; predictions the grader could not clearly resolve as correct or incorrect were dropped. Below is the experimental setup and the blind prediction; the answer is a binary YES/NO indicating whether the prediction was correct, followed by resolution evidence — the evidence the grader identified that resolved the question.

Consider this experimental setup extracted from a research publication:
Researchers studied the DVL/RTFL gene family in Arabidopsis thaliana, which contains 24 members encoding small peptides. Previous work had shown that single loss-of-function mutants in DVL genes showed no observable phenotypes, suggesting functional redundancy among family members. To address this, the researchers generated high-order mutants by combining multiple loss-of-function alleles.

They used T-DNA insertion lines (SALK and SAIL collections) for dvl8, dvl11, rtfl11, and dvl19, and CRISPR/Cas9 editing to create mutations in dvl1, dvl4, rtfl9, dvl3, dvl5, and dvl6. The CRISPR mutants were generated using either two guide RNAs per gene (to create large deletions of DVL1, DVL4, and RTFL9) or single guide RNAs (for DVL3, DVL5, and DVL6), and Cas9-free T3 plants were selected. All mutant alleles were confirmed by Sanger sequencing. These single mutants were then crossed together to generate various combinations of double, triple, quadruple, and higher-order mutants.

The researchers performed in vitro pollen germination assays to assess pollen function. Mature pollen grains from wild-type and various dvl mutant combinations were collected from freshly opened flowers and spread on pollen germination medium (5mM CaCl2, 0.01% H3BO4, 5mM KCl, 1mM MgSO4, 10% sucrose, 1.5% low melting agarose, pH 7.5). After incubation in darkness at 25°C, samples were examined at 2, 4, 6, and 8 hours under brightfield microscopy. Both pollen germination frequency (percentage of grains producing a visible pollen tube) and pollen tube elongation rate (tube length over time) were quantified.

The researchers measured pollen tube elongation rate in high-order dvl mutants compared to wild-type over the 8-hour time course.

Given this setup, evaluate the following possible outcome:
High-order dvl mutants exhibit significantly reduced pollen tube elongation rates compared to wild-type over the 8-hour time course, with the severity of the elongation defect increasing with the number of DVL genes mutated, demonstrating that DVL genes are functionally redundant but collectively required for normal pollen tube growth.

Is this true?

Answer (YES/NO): NO